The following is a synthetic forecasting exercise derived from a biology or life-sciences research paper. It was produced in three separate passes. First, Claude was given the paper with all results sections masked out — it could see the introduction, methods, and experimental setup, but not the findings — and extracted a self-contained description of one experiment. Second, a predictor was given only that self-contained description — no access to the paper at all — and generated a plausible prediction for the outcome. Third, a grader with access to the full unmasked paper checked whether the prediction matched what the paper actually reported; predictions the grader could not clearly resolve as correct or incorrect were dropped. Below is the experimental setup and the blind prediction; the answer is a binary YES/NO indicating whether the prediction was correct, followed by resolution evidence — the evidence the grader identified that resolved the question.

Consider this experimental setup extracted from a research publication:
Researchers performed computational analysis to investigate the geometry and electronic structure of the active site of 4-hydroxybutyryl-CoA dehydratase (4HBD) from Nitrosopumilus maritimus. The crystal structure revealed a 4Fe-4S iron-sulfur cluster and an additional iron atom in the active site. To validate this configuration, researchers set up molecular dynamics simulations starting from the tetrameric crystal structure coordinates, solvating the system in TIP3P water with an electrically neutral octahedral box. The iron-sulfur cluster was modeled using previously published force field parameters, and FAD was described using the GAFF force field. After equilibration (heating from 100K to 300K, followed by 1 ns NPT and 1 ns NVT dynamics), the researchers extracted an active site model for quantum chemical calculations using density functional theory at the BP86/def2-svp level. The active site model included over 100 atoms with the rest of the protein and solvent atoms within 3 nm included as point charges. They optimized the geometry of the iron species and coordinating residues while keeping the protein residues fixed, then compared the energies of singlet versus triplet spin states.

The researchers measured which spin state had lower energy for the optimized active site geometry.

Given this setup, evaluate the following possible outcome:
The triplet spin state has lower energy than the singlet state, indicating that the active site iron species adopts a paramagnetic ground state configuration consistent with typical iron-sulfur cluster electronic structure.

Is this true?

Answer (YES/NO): YES